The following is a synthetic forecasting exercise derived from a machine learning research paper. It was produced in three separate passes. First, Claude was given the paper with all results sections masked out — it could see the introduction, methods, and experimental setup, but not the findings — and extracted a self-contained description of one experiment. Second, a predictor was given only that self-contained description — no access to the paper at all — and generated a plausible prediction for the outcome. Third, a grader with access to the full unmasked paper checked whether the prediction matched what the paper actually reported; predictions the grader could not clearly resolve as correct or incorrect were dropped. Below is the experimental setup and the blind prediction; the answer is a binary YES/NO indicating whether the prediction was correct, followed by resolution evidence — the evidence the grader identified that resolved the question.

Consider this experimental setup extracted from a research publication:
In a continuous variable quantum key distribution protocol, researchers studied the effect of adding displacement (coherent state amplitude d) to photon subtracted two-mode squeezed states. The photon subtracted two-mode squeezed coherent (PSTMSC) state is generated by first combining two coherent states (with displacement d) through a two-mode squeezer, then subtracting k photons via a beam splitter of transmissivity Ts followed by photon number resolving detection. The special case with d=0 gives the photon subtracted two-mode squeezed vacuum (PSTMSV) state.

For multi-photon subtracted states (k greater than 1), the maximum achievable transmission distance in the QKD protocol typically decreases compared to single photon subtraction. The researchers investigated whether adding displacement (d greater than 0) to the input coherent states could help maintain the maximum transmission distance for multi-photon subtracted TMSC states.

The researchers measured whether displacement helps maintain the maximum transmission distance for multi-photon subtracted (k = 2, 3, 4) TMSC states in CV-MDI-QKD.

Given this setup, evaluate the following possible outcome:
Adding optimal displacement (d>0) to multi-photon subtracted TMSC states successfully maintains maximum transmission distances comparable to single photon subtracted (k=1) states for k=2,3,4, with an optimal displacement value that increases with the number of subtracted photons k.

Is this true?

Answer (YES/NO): NO